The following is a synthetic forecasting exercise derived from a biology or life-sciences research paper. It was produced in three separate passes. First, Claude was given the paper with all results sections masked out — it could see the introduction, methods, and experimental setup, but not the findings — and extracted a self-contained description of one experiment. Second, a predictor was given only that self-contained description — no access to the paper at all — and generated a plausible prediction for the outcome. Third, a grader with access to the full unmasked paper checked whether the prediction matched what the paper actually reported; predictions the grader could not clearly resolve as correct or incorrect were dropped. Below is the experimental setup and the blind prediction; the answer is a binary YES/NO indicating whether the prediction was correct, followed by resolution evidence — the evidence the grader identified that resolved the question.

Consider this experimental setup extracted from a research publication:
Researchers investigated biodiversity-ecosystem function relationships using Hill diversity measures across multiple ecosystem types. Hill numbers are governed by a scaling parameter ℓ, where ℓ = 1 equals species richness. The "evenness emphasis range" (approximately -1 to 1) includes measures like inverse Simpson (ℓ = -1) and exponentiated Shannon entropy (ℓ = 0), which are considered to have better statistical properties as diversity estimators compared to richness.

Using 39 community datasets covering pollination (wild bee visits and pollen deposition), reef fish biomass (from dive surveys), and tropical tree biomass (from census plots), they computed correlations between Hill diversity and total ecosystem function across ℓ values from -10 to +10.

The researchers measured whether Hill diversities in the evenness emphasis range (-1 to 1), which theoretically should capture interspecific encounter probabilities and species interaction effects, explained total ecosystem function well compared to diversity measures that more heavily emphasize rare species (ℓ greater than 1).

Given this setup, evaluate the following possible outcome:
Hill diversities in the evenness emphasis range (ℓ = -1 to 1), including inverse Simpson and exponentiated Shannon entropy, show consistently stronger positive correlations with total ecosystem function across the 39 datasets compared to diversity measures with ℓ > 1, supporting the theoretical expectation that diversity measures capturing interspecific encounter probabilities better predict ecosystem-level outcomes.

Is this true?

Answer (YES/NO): NO